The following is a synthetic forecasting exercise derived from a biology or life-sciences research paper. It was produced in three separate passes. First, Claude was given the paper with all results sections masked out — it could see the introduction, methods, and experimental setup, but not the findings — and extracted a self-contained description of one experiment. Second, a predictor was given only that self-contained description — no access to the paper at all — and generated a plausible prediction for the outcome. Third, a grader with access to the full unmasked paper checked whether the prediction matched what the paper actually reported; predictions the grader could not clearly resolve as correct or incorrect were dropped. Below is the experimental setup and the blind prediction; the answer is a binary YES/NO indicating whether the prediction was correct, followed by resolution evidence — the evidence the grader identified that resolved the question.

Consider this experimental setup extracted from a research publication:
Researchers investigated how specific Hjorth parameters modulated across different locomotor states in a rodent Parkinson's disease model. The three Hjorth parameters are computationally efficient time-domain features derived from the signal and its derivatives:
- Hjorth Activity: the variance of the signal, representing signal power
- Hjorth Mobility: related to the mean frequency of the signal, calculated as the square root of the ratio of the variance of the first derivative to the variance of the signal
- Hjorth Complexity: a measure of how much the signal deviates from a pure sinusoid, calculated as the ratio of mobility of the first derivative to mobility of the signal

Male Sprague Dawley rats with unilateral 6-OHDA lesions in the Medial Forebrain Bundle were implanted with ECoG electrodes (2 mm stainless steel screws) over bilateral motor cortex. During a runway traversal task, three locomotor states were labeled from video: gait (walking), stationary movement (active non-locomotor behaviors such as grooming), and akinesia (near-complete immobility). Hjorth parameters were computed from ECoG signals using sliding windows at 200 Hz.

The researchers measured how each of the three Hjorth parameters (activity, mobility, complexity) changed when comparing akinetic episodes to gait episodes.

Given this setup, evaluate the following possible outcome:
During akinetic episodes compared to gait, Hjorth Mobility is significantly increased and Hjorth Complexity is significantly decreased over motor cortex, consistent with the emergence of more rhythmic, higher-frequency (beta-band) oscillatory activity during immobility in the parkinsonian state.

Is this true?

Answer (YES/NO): NO